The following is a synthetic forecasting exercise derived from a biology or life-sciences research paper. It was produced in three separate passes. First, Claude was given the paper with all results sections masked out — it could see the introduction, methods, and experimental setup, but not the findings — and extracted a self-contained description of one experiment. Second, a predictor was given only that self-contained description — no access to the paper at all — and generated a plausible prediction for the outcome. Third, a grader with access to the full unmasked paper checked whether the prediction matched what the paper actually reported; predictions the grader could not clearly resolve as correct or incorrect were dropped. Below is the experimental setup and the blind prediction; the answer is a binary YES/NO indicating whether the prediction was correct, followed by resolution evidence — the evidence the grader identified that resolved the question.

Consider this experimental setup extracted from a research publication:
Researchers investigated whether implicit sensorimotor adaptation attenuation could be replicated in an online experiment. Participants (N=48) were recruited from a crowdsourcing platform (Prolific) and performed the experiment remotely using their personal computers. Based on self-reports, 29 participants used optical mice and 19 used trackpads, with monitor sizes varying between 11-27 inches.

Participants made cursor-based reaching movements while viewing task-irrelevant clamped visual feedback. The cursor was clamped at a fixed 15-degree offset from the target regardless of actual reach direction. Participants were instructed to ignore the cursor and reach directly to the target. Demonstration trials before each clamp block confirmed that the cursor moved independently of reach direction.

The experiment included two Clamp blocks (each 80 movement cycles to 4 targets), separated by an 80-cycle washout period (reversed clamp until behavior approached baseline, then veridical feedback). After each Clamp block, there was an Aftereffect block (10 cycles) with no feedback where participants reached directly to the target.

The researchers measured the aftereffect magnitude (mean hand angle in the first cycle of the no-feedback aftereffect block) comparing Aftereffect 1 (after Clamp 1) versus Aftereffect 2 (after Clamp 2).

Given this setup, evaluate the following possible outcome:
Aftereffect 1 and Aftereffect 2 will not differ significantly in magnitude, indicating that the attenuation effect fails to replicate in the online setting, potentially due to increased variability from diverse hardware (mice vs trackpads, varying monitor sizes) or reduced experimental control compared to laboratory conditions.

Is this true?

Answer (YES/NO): NO